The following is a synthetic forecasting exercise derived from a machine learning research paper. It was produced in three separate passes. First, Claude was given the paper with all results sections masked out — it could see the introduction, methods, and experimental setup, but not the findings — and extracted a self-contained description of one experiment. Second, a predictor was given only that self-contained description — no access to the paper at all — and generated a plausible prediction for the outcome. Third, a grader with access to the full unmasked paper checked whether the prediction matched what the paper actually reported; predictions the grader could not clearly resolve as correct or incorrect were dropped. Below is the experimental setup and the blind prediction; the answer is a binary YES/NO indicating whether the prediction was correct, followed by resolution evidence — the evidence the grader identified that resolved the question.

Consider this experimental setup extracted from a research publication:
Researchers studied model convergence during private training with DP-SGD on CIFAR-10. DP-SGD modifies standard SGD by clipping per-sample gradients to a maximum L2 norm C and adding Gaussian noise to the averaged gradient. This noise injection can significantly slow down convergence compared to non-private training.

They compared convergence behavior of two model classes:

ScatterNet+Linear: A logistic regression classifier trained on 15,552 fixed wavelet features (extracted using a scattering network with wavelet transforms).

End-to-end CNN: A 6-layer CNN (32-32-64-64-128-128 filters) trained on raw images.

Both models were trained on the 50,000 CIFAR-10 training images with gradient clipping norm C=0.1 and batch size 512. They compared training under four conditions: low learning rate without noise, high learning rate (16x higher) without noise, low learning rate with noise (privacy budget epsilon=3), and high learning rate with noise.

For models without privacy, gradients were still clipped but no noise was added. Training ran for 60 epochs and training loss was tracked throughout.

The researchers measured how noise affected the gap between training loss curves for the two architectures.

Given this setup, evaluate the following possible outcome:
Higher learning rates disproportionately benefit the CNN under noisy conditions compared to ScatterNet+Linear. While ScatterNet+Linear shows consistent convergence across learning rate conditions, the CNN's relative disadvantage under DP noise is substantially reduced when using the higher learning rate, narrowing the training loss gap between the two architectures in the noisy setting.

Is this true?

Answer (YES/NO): NO